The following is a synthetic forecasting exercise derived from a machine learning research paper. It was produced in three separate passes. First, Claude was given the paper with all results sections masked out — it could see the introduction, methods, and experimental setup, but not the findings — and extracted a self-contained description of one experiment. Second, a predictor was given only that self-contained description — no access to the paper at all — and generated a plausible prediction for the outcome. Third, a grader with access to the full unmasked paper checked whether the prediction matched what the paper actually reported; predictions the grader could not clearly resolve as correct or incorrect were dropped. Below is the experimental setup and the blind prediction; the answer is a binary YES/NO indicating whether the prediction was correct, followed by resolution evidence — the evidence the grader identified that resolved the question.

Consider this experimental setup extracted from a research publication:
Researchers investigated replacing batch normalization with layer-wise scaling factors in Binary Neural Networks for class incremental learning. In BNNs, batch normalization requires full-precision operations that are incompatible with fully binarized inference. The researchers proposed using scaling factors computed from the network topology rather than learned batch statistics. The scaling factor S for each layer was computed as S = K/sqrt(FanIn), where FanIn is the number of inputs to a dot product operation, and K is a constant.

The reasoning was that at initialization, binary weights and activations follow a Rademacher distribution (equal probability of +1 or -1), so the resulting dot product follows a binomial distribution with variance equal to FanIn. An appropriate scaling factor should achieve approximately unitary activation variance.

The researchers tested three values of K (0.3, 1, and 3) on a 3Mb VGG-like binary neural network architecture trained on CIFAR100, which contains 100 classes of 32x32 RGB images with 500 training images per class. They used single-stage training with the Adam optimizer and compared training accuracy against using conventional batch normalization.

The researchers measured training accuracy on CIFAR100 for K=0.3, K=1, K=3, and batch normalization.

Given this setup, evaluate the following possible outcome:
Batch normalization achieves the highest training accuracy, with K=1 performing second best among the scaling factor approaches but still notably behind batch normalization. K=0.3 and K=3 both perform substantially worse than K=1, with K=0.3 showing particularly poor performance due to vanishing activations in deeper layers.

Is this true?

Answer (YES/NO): NO